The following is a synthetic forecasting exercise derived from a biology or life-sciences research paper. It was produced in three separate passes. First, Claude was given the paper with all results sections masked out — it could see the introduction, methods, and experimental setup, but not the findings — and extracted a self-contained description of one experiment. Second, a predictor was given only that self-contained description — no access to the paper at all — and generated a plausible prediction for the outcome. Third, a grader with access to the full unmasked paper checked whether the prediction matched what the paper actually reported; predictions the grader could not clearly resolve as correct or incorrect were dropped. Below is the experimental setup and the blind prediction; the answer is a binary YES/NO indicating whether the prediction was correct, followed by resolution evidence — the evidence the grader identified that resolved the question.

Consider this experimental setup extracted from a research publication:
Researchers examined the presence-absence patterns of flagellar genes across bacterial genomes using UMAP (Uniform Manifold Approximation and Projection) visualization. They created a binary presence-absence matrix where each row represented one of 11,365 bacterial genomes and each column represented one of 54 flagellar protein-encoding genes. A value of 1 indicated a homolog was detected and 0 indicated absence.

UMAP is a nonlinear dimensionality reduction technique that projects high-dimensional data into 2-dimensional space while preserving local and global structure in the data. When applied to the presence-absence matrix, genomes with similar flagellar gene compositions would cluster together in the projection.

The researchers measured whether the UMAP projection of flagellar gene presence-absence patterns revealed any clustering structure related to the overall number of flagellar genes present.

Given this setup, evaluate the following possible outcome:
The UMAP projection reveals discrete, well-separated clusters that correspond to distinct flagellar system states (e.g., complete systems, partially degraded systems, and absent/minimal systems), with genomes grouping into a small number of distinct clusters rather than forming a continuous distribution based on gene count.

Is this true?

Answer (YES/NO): YES